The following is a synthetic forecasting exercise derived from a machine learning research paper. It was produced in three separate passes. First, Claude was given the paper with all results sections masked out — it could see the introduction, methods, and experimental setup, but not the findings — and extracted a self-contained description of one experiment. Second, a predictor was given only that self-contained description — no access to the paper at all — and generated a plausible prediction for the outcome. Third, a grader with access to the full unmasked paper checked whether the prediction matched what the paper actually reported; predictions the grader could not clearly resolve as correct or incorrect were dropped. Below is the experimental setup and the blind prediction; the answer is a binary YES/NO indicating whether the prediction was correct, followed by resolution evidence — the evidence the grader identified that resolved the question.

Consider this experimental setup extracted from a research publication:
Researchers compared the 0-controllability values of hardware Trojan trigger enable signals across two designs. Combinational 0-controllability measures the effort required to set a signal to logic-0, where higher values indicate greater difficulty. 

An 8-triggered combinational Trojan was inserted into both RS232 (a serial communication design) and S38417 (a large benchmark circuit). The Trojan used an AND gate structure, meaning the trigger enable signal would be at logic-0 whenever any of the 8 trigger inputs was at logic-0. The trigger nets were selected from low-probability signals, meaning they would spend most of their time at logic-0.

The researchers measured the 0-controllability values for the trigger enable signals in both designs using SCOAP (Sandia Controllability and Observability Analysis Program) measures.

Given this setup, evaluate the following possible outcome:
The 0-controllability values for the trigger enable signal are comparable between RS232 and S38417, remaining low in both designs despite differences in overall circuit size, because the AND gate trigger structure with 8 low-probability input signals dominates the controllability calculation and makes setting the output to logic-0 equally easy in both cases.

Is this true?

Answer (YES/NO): YES